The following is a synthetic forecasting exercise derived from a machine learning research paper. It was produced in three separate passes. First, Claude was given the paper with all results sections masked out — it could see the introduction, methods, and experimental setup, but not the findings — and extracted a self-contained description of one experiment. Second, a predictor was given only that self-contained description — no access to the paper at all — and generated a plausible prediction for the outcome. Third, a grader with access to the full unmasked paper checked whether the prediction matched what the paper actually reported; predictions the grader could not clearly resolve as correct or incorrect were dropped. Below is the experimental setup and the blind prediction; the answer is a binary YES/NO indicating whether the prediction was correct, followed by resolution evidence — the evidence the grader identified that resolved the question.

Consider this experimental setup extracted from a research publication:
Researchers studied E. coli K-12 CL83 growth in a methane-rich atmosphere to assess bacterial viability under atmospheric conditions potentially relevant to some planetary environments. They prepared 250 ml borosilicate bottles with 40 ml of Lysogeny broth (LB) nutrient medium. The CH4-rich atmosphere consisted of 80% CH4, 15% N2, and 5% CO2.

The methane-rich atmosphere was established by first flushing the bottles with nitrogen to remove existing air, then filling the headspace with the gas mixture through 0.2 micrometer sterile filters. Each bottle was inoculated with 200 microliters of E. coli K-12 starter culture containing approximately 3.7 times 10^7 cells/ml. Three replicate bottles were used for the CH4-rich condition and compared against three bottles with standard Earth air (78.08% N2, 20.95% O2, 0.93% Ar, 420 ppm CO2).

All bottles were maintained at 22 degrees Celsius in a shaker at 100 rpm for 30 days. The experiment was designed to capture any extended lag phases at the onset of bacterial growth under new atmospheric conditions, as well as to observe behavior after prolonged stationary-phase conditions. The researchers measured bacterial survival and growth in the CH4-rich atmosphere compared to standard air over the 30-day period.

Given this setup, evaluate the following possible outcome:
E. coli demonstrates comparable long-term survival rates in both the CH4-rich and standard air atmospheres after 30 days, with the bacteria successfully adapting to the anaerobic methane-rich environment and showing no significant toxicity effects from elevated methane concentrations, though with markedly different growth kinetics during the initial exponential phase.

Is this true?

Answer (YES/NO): NO